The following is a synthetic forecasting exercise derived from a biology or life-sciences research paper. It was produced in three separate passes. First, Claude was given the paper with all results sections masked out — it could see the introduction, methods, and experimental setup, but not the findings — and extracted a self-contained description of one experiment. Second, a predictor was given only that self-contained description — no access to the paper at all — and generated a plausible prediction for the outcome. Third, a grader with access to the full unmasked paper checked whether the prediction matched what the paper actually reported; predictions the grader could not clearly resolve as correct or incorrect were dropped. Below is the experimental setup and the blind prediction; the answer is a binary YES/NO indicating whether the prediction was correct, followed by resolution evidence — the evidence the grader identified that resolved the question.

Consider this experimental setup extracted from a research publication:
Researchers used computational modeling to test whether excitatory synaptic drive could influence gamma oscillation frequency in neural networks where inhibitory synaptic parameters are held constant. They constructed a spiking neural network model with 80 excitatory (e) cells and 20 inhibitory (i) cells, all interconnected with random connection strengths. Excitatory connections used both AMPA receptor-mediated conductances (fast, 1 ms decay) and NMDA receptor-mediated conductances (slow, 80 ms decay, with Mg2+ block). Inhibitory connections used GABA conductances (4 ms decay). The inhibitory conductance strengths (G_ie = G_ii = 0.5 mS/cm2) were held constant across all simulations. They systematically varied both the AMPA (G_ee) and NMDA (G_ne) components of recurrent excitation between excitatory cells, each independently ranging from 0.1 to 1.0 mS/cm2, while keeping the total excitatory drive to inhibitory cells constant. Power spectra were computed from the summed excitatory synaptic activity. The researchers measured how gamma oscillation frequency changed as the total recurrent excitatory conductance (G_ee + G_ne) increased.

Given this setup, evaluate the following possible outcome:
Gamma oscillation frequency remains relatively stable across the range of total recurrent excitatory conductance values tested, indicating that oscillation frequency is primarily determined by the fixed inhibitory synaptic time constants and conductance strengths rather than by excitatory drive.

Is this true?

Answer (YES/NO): NO